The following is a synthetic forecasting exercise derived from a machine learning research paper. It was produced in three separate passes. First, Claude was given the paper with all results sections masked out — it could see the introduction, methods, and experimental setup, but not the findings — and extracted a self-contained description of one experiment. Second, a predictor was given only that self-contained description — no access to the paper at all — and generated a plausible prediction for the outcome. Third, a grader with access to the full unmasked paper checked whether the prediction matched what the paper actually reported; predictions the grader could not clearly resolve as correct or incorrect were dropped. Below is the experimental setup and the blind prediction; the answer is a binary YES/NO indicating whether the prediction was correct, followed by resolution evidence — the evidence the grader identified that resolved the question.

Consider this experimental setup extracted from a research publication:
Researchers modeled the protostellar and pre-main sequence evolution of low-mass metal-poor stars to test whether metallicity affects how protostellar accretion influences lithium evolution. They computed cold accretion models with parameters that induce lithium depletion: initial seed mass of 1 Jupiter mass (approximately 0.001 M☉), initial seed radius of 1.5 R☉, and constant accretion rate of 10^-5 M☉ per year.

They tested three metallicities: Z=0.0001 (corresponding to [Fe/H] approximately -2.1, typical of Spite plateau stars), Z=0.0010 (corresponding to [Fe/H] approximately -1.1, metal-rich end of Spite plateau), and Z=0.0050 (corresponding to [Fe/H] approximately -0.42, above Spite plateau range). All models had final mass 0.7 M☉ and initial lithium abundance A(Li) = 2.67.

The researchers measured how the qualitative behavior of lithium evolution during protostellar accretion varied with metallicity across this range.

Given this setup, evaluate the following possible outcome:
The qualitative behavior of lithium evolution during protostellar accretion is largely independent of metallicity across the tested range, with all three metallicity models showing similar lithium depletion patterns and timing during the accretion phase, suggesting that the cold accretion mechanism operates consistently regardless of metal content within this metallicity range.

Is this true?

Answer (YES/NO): YES